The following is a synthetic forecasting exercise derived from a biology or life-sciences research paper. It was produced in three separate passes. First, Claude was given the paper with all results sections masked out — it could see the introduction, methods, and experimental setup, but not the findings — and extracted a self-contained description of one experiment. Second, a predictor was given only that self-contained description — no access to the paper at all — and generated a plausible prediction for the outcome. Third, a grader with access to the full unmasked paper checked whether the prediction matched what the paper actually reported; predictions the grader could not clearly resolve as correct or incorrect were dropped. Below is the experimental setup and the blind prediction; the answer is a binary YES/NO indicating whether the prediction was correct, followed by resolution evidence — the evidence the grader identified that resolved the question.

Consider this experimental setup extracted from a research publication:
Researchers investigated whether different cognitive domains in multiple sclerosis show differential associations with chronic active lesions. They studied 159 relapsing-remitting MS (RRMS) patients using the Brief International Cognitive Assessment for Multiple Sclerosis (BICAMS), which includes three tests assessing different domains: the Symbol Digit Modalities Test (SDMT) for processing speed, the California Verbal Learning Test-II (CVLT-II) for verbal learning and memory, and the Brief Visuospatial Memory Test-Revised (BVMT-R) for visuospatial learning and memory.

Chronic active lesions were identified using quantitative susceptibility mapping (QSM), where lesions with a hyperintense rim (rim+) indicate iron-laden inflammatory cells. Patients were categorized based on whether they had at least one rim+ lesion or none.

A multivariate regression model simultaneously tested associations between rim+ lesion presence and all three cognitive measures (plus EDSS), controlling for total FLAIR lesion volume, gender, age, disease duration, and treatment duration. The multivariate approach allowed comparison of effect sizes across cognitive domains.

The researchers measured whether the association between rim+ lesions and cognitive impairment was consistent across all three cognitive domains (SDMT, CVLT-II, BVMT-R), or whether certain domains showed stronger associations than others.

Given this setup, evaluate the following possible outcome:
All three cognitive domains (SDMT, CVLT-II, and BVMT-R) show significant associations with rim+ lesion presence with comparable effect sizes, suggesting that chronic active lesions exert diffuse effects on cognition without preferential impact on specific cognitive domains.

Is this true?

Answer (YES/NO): NO